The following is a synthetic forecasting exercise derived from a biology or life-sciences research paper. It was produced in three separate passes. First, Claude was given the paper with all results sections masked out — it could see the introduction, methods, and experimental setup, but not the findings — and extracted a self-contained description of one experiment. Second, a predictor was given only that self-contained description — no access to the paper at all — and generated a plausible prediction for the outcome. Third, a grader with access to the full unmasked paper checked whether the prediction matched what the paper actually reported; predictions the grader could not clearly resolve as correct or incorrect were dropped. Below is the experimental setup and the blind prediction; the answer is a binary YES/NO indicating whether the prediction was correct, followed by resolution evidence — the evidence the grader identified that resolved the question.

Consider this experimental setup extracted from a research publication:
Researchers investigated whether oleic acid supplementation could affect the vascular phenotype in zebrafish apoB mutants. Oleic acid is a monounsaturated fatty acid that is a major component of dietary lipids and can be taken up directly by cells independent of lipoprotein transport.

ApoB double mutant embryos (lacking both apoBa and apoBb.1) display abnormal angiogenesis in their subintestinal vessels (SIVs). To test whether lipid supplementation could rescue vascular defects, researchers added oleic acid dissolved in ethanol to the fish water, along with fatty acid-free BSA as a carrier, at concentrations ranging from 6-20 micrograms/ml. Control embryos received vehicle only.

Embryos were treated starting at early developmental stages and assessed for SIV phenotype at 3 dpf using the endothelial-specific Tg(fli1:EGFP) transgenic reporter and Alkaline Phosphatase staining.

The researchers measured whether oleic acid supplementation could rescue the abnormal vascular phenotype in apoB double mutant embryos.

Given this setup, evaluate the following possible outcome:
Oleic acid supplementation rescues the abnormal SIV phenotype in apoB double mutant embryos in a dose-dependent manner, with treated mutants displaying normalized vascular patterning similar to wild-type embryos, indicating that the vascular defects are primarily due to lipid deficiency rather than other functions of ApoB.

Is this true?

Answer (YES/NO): NO